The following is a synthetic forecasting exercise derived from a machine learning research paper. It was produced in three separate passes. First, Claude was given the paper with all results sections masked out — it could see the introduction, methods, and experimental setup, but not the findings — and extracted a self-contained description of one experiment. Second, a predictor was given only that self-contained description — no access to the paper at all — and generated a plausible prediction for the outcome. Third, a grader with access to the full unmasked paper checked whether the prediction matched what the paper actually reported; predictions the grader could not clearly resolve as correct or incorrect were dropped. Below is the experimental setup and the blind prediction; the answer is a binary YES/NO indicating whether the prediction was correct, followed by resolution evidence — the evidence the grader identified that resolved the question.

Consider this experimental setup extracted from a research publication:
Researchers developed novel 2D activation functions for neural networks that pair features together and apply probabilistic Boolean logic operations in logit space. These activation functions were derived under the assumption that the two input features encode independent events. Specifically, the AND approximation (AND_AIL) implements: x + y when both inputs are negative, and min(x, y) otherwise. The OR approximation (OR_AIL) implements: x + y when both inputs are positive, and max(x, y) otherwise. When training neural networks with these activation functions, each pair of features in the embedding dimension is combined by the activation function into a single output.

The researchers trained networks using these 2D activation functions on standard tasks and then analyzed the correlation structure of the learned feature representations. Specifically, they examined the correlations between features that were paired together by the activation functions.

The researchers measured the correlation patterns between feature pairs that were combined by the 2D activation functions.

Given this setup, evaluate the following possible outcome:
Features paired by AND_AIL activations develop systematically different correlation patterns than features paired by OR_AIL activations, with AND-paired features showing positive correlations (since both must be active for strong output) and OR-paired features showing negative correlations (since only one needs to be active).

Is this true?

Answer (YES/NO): NO